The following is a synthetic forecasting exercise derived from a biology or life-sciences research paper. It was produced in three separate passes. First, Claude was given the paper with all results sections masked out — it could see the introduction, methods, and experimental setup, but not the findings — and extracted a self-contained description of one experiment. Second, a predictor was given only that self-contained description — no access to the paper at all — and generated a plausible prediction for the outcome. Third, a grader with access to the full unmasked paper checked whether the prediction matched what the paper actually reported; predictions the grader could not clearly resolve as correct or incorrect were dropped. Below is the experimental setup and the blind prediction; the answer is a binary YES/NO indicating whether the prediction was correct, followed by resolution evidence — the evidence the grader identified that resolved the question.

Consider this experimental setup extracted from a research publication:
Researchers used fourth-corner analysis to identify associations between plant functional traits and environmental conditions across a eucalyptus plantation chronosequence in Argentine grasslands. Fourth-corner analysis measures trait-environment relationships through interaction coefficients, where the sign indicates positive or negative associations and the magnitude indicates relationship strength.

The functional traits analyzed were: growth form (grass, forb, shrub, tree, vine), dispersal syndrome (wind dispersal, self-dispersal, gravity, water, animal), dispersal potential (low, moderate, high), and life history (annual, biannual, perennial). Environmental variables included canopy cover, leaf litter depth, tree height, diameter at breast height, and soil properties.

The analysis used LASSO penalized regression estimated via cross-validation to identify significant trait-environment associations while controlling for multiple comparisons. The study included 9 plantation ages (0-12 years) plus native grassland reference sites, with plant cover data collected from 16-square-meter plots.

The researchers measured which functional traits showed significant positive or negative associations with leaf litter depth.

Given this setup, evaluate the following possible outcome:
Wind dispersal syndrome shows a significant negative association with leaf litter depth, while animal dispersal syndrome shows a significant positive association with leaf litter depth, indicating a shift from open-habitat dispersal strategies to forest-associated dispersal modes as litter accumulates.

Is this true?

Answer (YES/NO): NO